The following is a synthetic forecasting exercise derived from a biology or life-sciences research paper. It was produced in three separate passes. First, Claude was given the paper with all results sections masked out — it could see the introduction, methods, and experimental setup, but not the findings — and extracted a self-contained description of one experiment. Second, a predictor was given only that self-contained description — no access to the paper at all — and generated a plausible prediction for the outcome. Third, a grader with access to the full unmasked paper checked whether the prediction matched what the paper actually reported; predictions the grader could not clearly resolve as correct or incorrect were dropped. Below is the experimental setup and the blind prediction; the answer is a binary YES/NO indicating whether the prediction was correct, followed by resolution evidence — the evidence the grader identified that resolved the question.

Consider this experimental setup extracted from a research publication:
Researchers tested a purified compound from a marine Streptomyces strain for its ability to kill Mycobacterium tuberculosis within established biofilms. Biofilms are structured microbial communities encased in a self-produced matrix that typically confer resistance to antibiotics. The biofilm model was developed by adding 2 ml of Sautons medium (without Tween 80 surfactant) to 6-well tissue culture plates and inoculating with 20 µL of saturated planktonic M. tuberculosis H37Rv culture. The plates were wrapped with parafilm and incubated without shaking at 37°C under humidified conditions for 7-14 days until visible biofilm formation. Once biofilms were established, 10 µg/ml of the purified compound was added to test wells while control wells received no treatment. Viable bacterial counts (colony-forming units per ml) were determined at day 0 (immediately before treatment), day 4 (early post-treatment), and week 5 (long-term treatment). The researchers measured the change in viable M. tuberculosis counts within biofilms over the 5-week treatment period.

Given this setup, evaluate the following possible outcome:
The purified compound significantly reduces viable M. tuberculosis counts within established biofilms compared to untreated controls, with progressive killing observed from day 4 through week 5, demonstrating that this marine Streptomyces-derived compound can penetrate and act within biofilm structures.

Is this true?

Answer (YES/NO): YES